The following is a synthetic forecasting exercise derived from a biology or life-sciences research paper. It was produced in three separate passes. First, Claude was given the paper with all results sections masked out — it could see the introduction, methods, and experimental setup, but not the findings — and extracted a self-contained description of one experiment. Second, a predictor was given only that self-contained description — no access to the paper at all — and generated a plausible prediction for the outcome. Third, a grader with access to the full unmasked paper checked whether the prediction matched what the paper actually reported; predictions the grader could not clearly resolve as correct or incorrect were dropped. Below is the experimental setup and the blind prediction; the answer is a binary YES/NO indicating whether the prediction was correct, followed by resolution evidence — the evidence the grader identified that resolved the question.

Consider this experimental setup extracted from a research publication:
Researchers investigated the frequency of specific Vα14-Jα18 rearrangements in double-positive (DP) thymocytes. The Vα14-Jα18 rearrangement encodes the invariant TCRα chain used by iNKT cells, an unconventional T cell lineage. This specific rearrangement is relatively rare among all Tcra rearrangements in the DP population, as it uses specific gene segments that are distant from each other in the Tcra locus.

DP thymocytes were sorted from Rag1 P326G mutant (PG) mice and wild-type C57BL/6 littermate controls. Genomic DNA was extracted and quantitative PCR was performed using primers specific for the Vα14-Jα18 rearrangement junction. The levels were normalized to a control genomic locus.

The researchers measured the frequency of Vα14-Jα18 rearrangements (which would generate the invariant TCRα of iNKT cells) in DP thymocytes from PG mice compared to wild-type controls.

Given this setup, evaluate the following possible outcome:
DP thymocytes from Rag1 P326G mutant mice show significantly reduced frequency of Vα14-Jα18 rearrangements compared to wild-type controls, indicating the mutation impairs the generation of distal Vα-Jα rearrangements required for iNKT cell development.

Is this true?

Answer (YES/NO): YES